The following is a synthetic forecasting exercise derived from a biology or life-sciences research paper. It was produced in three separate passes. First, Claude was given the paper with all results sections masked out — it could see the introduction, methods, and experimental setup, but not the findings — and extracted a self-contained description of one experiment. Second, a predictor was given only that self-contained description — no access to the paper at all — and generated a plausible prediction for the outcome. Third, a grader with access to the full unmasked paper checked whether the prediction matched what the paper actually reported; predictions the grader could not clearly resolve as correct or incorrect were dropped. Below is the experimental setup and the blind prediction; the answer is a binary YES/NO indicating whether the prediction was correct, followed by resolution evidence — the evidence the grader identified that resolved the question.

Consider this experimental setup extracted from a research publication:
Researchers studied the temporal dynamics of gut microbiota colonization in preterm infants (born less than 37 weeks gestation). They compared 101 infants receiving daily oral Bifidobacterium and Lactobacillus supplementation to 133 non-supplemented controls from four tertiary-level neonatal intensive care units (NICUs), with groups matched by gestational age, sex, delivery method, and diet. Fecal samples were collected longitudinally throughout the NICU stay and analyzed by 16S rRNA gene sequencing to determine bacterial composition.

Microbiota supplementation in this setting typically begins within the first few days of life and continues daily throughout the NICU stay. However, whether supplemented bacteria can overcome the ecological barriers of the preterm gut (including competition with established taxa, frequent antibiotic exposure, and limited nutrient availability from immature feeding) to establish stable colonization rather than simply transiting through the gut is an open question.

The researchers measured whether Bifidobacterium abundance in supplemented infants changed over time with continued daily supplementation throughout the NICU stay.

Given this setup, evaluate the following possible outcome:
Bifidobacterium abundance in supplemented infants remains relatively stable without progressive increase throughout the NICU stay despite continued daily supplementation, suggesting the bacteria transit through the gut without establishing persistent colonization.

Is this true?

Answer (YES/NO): NO